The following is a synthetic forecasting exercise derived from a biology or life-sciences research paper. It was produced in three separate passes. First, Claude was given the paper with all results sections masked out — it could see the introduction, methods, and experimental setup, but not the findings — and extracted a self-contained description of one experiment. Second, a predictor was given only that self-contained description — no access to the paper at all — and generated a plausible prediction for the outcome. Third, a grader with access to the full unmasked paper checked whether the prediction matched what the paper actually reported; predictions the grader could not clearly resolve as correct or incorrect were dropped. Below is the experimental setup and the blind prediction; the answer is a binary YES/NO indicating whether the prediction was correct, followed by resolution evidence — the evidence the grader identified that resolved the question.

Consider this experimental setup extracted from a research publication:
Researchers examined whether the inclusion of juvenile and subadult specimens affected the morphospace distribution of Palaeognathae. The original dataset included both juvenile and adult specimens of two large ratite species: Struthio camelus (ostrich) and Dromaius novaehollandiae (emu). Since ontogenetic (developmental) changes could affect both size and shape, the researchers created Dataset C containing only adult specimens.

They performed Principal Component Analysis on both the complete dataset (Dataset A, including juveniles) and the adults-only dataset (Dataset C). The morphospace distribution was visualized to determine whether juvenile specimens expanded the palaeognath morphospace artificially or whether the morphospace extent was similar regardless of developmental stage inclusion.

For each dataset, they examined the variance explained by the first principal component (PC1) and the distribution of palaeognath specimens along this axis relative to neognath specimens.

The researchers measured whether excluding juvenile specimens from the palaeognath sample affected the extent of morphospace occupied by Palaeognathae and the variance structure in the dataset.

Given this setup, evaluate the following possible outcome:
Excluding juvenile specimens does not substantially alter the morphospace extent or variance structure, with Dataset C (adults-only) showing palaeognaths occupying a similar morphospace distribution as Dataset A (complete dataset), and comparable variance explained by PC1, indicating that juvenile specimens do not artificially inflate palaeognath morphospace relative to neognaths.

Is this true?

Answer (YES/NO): NO